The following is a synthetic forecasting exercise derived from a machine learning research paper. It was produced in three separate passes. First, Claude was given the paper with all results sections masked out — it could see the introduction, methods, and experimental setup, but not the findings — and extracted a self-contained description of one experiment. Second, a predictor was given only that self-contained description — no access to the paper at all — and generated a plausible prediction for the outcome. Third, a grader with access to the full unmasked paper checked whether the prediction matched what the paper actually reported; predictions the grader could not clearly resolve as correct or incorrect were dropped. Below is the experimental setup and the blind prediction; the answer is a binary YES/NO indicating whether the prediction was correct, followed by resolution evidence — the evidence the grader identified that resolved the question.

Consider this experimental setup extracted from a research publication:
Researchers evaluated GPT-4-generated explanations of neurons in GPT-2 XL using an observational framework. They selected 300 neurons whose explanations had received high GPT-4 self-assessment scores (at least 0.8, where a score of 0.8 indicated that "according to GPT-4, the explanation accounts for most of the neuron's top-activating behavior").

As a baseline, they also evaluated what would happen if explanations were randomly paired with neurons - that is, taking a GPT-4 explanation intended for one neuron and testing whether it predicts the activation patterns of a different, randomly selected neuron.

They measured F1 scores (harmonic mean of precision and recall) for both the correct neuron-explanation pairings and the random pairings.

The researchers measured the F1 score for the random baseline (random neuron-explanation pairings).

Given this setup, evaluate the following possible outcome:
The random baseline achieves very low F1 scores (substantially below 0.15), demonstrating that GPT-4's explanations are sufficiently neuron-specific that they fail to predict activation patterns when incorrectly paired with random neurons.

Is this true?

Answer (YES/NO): YES